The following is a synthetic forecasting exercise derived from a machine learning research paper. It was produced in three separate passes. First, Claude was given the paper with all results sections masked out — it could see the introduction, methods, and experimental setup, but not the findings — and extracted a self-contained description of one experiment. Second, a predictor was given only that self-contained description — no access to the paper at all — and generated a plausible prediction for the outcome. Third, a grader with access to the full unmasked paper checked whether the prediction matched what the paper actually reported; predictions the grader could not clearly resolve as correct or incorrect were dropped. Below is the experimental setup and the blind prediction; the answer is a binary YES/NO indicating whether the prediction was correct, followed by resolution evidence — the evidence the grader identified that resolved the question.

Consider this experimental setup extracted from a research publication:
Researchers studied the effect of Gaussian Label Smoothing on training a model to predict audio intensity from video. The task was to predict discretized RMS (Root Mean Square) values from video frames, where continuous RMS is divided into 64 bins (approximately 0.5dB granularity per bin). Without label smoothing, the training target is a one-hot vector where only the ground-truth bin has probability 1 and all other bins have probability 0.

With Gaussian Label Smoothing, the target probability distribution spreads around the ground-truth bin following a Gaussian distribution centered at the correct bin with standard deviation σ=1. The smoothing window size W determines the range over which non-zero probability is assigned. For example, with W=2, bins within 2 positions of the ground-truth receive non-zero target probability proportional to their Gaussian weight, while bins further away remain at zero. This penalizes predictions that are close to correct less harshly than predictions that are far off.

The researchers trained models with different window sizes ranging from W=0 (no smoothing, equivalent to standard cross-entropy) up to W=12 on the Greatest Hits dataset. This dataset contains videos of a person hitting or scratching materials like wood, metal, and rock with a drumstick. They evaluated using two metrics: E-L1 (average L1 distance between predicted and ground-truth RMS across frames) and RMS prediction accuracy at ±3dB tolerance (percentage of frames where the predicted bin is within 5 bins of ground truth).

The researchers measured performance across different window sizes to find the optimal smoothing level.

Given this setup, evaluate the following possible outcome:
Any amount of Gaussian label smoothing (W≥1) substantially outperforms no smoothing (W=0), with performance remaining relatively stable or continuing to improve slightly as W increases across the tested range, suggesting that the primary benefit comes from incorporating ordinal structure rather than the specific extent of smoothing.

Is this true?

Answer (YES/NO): NO